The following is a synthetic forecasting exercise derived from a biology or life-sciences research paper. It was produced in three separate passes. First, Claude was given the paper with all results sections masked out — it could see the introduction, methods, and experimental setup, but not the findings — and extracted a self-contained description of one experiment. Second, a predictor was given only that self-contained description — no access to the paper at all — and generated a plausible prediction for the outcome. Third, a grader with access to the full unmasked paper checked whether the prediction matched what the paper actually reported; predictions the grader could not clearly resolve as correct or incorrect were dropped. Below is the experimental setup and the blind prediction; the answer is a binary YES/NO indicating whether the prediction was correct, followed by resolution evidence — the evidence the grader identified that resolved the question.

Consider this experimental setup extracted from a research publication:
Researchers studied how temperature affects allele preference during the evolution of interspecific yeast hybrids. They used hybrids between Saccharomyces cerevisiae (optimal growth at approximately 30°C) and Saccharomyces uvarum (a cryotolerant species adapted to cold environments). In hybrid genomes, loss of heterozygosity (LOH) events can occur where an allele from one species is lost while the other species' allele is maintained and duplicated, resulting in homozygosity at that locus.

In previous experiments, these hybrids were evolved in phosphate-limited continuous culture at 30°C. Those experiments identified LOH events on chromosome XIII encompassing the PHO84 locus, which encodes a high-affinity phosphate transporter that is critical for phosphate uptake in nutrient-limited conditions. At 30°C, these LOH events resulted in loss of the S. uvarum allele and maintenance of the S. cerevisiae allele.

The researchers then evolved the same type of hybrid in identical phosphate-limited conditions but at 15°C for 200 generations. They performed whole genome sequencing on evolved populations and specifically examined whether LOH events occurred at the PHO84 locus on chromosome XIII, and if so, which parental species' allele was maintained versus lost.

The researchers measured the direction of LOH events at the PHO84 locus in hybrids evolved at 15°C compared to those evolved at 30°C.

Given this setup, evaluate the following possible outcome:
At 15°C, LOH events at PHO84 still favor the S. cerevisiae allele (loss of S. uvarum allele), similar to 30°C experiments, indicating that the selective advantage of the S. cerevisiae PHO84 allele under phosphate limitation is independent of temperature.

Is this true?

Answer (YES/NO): NO